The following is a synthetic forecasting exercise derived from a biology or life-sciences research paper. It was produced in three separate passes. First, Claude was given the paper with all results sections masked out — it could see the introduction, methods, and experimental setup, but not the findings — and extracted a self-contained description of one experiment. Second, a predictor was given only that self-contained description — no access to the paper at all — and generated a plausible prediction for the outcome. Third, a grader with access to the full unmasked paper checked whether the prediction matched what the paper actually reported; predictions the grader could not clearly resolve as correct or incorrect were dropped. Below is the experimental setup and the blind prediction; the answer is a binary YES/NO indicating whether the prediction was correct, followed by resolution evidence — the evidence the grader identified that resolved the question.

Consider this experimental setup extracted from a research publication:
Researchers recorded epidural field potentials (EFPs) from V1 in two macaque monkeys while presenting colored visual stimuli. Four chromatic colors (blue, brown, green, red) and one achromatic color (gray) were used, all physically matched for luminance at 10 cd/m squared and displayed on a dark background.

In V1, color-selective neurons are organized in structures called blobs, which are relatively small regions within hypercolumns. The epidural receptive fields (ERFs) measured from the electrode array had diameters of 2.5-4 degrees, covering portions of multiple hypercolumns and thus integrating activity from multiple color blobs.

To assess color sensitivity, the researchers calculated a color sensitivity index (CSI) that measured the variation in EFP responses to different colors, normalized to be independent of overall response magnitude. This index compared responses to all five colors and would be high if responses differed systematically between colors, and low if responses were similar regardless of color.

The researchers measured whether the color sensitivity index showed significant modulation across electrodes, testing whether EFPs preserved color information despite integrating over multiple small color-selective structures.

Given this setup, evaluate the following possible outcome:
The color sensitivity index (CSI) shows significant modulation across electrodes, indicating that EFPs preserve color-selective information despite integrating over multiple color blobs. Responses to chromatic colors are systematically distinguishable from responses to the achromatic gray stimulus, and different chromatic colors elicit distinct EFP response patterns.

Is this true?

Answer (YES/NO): NO